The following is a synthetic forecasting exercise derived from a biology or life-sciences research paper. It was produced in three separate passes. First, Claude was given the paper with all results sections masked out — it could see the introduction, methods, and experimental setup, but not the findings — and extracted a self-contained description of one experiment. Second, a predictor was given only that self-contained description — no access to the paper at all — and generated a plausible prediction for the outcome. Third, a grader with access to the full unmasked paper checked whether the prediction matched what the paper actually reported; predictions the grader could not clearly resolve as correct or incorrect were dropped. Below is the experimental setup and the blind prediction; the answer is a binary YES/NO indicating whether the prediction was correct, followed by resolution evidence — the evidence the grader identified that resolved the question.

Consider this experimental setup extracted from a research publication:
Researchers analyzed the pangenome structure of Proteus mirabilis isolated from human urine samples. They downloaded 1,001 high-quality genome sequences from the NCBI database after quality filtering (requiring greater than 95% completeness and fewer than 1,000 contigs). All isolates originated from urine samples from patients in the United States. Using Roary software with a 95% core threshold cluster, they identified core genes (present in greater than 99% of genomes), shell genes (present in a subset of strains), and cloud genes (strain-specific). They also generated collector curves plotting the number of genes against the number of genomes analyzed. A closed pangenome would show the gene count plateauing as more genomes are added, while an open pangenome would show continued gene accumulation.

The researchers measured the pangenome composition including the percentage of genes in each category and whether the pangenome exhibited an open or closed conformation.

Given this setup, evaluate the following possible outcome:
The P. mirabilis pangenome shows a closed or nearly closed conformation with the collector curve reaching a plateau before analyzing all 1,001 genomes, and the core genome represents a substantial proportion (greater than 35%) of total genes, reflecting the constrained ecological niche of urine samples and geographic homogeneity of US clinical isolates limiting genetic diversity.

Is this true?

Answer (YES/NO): NO